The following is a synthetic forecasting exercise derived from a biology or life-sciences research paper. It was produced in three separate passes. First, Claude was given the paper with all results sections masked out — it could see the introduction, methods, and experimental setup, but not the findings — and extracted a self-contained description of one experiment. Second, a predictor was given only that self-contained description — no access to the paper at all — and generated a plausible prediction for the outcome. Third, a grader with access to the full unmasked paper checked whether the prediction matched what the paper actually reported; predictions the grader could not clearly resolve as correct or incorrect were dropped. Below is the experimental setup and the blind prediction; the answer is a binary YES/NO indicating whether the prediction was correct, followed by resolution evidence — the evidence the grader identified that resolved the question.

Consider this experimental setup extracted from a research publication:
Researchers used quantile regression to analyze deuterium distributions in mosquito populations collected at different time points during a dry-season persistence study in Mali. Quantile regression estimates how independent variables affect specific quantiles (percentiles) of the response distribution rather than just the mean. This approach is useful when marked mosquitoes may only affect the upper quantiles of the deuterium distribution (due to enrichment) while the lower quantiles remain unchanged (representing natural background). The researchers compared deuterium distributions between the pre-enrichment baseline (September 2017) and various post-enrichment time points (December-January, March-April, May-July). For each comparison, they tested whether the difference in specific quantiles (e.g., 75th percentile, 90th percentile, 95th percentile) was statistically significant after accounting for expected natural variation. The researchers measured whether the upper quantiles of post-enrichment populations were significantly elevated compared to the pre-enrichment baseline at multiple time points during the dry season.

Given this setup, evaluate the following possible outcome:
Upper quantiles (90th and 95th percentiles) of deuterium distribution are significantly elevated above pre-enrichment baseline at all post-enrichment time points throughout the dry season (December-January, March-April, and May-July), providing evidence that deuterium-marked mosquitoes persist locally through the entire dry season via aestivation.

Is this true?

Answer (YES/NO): NO